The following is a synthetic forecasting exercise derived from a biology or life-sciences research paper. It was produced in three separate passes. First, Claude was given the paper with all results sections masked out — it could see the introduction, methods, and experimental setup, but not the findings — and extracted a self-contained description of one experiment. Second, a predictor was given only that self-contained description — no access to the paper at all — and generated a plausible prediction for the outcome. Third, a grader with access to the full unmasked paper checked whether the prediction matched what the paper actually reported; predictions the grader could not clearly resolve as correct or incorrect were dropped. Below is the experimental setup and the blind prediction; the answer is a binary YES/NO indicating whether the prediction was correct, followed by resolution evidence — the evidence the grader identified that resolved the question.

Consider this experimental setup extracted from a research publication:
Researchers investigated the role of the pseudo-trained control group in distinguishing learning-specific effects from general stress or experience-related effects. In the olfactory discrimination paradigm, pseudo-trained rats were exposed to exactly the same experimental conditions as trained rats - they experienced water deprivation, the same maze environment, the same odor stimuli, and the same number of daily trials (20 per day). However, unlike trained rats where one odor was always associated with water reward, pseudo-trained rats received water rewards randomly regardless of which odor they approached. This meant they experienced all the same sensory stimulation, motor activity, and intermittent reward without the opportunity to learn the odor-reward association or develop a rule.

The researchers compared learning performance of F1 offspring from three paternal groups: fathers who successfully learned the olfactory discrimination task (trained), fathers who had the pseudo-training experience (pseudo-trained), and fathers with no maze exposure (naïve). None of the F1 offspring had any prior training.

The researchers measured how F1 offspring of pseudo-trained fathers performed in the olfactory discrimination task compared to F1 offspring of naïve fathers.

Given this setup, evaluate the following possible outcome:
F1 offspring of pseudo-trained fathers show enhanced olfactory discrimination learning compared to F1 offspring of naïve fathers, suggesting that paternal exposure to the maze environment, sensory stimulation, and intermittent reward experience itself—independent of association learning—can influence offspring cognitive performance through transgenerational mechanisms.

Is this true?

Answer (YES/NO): NO